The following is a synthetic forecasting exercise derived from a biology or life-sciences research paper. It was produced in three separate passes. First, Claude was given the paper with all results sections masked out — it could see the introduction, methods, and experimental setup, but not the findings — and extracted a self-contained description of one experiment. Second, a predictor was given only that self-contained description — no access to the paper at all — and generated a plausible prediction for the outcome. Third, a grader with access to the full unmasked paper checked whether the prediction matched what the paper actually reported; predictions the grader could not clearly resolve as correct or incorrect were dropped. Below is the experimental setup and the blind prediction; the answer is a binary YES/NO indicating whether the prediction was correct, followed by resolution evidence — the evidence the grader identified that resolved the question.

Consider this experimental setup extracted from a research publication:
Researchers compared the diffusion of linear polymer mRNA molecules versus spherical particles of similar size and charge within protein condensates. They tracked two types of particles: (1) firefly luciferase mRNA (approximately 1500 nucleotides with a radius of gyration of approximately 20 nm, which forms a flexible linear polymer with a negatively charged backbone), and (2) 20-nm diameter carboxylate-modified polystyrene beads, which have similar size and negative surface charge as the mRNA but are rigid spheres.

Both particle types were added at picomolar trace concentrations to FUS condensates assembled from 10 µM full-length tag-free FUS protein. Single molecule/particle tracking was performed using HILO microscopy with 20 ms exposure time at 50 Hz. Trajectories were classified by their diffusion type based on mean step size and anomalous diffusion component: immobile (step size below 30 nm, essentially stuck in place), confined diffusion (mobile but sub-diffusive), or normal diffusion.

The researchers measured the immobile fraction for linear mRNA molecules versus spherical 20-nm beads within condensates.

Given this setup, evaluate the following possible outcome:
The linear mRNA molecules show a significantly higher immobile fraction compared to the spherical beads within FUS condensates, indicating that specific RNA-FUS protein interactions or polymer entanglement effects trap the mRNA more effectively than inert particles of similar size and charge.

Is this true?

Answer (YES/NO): NO